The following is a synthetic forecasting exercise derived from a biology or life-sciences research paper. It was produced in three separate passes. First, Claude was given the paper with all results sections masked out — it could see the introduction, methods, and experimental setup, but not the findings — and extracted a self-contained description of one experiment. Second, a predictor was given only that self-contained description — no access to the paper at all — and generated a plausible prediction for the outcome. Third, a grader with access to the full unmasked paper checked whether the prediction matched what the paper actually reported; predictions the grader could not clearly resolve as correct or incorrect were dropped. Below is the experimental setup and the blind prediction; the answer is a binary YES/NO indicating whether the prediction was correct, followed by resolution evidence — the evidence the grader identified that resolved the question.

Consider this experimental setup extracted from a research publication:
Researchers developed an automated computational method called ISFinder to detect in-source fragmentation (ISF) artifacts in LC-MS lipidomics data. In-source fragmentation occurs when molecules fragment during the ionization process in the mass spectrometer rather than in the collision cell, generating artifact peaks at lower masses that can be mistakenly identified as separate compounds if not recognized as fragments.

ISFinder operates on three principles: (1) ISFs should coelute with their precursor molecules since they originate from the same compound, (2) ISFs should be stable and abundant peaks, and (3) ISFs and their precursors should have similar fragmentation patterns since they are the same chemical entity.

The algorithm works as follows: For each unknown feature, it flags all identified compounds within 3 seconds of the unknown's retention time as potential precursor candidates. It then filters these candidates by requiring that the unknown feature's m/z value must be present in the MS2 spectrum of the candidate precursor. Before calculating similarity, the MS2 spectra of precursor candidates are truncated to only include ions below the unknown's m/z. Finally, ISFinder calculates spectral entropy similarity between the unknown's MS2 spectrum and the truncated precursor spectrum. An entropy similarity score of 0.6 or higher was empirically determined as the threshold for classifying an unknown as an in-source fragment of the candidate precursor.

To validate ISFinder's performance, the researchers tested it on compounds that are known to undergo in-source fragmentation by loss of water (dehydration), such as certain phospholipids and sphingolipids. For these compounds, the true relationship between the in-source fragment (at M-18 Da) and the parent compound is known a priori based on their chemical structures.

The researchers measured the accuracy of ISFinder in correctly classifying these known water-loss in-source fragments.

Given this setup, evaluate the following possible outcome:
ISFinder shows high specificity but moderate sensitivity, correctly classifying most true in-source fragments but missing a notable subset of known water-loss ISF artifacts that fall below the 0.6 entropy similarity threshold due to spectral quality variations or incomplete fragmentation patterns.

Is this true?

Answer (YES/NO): NO